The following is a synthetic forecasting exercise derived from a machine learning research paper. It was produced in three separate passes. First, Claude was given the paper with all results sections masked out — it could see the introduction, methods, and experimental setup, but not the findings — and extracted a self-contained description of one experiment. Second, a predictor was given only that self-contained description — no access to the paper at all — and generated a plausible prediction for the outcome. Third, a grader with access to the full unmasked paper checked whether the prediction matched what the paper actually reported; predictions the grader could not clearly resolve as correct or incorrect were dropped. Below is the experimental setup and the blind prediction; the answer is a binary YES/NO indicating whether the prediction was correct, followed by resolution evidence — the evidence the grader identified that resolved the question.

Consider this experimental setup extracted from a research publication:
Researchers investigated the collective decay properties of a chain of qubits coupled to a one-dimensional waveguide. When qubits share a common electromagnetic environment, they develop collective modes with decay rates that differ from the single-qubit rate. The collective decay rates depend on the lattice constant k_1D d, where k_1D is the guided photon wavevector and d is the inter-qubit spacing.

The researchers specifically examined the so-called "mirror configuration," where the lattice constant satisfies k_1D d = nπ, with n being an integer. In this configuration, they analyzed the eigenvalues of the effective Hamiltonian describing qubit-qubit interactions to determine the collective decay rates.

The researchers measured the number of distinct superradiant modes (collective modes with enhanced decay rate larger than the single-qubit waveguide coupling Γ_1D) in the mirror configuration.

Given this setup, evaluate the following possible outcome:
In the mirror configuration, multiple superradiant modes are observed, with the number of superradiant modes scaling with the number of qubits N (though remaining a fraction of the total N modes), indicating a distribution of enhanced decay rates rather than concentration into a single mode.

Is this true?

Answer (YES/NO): NO